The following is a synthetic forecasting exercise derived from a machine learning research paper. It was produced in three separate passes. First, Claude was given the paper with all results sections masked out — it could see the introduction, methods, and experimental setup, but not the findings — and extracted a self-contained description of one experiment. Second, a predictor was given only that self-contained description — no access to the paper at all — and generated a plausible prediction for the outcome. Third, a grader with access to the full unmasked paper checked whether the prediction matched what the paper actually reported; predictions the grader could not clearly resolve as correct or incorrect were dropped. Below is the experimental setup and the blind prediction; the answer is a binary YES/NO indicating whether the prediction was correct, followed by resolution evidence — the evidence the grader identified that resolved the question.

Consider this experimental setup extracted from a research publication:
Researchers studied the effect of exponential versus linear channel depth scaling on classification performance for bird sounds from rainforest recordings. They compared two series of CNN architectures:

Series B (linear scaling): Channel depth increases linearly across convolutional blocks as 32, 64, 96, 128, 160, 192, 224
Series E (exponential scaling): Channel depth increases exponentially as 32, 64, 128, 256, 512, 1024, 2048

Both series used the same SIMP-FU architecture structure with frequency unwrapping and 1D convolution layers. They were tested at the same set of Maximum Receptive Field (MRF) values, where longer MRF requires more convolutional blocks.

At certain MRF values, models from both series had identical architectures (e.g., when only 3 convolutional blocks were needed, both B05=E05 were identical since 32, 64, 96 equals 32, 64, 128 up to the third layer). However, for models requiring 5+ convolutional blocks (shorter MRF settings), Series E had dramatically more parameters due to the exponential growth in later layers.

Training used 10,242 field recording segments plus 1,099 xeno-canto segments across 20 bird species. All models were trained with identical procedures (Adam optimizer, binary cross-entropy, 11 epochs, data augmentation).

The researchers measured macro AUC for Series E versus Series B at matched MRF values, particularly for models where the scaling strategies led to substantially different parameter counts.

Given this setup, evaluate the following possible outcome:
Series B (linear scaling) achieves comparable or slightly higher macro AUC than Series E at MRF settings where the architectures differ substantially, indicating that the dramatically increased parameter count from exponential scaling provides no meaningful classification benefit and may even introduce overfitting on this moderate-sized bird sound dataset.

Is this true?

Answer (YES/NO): NO